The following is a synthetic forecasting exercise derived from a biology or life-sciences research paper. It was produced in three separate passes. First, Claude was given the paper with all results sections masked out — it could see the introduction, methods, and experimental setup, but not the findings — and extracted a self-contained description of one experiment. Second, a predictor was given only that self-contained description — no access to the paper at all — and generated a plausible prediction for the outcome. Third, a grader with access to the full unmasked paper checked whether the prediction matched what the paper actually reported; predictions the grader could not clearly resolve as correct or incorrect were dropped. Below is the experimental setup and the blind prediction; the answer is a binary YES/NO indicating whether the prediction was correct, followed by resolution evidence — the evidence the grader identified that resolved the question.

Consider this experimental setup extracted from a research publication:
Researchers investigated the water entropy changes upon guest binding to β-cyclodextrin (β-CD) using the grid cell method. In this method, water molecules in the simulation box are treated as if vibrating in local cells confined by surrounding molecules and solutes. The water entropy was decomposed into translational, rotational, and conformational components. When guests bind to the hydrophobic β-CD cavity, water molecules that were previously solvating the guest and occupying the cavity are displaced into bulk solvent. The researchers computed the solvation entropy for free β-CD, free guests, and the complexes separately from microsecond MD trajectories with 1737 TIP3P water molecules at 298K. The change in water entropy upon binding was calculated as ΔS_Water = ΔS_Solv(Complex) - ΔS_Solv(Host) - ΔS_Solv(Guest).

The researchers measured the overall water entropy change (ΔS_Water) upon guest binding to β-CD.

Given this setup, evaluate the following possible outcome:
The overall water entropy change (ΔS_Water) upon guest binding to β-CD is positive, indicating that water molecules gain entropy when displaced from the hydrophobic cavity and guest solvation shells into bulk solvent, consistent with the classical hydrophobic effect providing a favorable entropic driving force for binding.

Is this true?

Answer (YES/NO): YES